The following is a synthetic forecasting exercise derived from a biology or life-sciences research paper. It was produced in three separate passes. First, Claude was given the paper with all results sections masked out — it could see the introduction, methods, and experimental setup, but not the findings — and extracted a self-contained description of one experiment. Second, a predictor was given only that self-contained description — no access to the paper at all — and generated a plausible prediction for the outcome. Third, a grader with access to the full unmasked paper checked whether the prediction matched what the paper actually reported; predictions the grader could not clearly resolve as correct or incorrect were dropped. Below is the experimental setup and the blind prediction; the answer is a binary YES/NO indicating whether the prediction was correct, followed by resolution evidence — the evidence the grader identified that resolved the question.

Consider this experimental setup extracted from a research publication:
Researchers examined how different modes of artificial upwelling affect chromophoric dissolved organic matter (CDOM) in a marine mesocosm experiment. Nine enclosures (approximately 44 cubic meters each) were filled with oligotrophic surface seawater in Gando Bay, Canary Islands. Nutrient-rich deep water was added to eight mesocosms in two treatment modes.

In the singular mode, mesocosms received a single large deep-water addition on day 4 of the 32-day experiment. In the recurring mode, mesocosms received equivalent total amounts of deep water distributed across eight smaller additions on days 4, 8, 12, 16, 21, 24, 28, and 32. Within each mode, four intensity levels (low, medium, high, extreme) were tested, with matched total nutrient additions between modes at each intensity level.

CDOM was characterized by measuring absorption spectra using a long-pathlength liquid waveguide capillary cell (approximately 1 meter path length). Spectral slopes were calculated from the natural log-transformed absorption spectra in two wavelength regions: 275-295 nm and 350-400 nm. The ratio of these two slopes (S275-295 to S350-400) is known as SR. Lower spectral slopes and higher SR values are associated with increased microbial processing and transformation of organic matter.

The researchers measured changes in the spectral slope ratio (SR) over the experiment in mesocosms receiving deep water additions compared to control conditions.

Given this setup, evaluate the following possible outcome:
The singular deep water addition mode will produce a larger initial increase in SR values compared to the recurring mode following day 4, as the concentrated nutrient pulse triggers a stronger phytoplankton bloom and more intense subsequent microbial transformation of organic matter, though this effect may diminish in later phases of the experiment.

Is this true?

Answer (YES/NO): NO